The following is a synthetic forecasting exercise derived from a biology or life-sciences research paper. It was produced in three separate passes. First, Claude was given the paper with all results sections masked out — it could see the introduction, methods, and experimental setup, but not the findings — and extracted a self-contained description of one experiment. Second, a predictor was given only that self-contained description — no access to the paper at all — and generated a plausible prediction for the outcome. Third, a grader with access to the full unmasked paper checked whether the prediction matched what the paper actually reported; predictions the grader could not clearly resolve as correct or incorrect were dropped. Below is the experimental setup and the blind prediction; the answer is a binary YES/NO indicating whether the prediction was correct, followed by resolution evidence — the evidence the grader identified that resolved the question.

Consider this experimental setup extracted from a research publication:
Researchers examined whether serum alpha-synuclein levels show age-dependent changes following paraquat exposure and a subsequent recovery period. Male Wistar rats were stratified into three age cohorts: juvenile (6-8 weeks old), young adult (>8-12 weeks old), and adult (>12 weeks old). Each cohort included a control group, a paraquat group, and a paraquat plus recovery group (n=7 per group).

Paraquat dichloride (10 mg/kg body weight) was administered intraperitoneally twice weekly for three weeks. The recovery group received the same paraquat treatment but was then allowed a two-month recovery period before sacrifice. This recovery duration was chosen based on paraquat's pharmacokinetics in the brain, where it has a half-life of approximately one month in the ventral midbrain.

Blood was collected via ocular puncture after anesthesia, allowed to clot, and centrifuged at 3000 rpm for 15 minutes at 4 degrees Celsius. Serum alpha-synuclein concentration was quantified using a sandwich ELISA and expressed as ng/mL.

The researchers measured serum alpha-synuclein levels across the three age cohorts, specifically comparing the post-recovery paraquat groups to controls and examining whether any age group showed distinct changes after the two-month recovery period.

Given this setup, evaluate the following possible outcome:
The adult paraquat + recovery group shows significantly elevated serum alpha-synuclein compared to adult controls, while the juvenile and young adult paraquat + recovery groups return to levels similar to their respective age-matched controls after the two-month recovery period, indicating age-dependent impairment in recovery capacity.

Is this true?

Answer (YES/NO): NO